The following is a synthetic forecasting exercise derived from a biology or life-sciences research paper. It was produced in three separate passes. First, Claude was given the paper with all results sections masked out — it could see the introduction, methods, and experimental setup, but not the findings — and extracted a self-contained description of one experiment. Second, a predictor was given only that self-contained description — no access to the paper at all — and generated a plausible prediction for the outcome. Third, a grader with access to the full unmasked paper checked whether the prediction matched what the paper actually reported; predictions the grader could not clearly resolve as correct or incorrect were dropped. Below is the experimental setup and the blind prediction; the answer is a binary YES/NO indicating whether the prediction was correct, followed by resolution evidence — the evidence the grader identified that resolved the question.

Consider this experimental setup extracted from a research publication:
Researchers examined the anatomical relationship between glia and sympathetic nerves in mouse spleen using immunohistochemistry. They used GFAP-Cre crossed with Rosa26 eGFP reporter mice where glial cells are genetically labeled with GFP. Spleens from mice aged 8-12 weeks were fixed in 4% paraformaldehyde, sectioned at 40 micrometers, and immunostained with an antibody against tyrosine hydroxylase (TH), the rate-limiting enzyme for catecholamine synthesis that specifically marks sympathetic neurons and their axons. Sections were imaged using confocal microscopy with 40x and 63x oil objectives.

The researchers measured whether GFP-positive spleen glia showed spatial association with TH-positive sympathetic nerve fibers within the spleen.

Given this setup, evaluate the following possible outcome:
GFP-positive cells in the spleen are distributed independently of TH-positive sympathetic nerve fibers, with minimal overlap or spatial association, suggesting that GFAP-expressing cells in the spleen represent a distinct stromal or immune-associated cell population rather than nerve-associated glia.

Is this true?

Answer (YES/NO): NO